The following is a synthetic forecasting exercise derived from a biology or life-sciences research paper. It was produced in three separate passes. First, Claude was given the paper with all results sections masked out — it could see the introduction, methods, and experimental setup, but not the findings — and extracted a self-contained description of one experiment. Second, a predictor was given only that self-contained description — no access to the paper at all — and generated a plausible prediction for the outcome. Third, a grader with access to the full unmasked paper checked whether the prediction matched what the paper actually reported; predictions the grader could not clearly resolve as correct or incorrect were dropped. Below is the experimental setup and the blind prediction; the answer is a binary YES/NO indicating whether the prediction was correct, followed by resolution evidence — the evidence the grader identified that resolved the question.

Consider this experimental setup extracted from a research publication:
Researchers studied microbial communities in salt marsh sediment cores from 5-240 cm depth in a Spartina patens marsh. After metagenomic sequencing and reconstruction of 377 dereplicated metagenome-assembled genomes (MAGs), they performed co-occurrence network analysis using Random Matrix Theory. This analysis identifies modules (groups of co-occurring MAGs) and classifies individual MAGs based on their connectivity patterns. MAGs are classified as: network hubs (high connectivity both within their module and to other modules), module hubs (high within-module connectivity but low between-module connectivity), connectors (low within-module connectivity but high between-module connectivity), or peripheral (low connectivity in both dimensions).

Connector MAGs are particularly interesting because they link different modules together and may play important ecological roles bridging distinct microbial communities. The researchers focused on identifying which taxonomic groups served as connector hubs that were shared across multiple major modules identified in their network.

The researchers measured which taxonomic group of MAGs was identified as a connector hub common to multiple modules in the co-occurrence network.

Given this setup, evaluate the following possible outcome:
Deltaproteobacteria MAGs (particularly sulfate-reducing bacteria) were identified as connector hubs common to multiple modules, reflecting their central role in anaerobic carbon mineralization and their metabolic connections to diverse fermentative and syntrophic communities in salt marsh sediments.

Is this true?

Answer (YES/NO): NO